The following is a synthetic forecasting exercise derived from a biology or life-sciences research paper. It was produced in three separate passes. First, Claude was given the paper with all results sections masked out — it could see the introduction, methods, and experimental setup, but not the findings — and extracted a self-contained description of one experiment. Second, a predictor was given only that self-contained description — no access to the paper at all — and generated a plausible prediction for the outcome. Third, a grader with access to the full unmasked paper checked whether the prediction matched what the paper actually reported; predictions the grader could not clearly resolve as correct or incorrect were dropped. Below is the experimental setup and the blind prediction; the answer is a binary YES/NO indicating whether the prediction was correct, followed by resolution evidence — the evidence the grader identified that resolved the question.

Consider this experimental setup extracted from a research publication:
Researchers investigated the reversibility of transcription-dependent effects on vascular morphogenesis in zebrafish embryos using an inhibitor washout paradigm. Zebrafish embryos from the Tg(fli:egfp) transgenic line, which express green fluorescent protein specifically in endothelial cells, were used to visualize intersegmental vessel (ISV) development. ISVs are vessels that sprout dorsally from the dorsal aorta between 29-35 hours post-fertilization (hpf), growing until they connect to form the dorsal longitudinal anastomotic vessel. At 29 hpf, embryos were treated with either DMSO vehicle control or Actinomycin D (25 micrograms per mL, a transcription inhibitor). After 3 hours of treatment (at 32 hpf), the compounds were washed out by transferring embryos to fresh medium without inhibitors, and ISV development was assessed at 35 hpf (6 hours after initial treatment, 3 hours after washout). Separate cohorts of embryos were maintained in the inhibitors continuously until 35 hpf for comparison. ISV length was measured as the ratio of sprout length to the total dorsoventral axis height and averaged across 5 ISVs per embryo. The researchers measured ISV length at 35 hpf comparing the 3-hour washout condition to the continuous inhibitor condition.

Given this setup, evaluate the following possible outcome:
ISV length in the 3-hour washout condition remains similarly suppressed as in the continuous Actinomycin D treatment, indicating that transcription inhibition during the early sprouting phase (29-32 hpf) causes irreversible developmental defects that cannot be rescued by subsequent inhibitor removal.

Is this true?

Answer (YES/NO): NO